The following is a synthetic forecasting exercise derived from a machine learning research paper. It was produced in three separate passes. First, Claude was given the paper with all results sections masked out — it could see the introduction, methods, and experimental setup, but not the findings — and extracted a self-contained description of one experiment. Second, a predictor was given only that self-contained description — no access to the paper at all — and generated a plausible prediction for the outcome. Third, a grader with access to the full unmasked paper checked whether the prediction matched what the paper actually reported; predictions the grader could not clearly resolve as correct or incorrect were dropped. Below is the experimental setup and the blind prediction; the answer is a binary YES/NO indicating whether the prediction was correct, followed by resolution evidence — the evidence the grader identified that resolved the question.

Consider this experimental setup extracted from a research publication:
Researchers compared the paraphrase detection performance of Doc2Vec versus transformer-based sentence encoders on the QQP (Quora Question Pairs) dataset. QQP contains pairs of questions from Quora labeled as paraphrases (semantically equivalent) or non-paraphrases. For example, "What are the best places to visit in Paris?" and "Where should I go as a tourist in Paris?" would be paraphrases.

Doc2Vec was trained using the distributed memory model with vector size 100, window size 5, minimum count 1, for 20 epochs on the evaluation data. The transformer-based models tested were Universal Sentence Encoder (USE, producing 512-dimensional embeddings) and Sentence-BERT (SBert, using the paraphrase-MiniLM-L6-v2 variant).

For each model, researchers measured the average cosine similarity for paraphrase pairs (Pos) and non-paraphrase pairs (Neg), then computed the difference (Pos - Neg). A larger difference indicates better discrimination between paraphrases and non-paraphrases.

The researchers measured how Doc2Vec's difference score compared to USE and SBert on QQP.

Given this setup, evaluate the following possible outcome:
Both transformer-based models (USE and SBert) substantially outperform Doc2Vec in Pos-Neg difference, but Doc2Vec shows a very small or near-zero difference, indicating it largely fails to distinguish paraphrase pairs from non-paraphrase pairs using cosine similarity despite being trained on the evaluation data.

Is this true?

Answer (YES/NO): YES